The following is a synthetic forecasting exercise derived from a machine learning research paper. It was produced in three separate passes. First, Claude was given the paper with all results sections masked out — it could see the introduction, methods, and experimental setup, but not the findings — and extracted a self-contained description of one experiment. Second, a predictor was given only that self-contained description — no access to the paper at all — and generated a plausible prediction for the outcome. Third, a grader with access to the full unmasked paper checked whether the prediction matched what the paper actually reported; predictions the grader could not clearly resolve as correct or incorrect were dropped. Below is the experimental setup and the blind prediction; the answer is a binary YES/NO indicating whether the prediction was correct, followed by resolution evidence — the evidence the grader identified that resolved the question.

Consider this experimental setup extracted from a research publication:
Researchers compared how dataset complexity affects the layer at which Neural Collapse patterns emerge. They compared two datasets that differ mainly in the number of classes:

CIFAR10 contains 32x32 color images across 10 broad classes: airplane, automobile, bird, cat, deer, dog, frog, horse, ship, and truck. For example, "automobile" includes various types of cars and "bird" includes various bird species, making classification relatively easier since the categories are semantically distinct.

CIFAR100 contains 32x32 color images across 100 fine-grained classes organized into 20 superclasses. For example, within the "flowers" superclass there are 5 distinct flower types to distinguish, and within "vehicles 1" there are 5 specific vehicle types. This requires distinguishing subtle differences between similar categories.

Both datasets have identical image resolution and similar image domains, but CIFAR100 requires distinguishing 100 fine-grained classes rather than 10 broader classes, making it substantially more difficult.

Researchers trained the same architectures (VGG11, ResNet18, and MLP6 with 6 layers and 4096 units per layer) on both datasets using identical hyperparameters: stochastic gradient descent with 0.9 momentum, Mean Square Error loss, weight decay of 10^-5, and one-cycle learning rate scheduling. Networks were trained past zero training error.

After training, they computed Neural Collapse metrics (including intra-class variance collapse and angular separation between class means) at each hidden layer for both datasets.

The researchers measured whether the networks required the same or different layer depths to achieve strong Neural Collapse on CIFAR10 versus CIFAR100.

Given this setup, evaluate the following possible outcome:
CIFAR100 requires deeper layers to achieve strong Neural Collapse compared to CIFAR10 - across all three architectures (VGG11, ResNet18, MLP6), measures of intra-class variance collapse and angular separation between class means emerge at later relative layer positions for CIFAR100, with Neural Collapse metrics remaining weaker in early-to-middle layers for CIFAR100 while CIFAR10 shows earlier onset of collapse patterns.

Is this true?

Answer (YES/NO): NO